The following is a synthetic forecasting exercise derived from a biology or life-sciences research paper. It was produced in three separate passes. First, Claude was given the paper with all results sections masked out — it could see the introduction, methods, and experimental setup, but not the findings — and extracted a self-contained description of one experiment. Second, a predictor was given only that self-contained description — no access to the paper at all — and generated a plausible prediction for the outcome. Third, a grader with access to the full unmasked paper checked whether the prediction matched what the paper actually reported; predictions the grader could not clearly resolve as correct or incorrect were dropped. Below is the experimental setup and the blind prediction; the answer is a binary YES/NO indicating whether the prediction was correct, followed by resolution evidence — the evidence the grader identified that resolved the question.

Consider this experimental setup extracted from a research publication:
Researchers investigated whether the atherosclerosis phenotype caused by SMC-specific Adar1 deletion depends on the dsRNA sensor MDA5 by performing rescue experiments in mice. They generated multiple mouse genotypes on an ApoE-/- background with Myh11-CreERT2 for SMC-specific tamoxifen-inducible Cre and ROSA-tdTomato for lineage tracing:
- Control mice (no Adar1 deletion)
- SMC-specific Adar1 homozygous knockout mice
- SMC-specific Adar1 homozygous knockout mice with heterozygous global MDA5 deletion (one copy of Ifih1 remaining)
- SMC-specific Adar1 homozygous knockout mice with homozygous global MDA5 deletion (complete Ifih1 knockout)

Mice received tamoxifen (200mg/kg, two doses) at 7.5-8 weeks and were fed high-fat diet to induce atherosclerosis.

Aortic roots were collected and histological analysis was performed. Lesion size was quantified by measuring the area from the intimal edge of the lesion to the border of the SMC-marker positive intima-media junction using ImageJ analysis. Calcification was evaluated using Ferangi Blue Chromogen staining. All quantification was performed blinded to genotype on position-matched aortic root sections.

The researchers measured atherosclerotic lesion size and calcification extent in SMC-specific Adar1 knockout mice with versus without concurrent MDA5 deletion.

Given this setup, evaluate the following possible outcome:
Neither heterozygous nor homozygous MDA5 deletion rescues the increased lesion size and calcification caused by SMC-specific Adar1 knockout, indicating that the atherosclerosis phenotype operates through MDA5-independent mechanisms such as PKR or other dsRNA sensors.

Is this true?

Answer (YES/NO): NO